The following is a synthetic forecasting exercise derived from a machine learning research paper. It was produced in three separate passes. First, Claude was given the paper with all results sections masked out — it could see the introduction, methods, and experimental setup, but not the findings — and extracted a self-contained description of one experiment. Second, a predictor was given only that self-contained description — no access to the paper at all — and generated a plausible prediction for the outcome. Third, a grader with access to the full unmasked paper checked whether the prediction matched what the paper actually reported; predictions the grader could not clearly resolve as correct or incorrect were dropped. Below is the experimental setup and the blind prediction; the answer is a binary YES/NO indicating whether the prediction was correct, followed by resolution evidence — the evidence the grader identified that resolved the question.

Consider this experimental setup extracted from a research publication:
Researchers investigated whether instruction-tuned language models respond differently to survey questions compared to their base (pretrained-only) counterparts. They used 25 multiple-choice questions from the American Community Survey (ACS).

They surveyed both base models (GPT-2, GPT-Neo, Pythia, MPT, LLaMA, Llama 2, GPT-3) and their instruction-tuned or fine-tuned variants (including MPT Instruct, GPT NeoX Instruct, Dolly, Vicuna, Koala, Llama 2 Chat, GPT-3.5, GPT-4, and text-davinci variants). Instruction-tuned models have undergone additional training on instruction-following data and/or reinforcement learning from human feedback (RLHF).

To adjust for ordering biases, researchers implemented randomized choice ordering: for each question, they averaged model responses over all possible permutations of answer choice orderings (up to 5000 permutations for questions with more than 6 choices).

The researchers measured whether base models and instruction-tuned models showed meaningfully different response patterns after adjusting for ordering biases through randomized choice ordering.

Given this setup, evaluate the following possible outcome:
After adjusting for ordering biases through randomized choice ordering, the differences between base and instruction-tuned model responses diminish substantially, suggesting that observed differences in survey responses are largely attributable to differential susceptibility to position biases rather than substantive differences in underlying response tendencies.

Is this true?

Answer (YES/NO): NO